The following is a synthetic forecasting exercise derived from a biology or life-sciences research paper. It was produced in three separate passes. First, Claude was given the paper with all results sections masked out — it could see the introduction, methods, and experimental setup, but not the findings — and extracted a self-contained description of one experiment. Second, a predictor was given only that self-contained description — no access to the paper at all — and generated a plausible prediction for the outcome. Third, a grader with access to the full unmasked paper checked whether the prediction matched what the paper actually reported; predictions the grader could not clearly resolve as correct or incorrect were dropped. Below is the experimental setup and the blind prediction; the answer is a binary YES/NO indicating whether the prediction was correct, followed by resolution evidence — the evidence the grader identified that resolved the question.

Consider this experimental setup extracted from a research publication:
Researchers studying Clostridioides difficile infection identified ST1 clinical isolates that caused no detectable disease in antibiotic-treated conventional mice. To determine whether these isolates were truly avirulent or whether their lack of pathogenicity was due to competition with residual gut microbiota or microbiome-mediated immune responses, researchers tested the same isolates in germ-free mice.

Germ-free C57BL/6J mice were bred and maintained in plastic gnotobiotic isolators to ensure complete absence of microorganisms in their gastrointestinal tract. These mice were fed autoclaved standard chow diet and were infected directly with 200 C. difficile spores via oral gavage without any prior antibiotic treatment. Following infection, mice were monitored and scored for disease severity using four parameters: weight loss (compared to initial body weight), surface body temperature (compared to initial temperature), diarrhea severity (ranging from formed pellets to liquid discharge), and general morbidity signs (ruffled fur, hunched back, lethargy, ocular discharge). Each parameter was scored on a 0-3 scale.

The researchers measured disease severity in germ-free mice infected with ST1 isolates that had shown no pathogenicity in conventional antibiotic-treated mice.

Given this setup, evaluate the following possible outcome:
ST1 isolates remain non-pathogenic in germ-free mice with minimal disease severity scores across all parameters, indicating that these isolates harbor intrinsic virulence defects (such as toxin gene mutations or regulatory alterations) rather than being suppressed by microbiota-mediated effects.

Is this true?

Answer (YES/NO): YES